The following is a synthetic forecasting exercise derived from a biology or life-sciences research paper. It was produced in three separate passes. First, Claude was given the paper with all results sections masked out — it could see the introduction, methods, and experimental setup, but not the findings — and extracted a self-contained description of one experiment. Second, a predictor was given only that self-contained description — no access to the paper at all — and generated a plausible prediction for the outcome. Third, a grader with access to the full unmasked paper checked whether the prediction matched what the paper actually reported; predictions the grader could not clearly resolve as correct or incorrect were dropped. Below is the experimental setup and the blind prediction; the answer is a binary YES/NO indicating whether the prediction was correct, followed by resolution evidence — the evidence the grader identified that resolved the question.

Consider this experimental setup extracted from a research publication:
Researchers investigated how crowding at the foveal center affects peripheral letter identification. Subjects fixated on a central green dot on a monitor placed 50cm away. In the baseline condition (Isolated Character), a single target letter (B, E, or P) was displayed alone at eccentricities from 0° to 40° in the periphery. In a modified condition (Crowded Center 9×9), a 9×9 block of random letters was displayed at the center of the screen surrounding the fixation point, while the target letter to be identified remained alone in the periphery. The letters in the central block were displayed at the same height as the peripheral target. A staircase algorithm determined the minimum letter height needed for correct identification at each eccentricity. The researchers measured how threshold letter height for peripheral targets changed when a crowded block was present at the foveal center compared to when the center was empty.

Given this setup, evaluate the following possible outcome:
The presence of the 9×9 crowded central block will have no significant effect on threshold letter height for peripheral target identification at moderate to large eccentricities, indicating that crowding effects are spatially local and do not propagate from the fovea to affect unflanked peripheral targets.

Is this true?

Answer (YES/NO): NO